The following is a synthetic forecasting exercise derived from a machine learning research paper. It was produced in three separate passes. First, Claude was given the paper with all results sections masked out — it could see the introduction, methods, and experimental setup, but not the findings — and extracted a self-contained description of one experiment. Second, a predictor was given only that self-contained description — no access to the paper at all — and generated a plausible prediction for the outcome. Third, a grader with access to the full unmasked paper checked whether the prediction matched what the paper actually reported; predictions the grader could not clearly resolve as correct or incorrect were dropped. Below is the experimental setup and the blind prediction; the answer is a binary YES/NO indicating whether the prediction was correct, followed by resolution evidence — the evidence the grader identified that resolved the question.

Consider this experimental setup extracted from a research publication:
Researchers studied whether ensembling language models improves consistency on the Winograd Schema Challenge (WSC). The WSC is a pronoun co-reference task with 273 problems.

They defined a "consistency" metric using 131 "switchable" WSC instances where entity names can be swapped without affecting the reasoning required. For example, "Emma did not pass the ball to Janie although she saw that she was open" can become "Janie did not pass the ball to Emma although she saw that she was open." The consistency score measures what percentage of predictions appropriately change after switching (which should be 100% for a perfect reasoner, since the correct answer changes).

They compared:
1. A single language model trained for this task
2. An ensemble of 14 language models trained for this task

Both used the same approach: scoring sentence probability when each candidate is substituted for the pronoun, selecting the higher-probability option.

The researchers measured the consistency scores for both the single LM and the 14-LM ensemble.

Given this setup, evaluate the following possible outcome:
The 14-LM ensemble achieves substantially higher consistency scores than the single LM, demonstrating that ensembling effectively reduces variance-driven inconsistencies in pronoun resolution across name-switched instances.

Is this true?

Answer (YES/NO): NO